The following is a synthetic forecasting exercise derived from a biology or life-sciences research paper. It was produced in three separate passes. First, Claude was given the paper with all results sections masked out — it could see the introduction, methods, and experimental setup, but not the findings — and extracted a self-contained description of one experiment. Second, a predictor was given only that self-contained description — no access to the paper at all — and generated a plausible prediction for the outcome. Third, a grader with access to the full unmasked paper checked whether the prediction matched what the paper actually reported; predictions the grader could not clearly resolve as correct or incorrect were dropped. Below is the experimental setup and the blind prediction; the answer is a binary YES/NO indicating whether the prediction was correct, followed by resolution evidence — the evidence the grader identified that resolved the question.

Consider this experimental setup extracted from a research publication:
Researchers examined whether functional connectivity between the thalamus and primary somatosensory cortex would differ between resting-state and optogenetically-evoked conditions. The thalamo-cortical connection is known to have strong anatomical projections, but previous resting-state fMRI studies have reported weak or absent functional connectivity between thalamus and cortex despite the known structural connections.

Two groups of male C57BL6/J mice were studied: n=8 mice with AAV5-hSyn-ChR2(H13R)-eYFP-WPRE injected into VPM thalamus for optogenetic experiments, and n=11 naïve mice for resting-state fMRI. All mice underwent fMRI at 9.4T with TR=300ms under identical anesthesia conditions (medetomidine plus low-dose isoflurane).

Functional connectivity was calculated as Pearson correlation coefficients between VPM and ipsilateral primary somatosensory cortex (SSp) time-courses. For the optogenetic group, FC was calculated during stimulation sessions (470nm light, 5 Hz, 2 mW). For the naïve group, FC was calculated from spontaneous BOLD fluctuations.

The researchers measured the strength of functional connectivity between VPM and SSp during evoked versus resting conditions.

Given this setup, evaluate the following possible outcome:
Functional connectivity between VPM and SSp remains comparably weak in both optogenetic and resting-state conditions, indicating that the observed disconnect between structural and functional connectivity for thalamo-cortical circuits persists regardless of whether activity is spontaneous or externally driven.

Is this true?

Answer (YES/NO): NO